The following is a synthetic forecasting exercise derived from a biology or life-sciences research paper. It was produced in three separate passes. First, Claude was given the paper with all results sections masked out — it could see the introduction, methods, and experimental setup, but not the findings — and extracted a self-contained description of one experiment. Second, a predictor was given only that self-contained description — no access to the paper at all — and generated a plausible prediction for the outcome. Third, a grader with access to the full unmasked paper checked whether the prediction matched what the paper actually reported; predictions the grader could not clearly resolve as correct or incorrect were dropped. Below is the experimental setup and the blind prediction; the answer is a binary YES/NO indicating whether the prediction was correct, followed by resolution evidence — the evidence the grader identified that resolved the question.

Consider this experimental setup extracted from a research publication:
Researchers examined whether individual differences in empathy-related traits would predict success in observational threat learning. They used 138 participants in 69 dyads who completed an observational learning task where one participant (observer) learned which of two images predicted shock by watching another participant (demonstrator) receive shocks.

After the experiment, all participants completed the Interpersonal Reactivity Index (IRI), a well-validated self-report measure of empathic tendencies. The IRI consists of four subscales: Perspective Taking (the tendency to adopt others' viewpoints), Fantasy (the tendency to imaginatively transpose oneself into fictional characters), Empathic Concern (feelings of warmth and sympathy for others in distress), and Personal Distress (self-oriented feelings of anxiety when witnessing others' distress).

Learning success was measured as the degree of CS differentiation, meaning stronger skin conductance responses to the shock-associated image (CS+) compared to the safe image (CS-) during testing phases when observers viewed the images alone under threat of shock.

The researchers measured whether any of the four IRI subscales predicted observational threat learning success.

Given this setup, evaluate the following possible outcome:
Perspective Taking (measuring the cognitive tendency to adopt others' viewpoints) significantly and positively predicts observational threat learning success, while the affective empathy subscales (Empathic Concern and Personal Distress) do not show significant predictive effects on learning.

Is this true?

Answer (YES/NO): NO